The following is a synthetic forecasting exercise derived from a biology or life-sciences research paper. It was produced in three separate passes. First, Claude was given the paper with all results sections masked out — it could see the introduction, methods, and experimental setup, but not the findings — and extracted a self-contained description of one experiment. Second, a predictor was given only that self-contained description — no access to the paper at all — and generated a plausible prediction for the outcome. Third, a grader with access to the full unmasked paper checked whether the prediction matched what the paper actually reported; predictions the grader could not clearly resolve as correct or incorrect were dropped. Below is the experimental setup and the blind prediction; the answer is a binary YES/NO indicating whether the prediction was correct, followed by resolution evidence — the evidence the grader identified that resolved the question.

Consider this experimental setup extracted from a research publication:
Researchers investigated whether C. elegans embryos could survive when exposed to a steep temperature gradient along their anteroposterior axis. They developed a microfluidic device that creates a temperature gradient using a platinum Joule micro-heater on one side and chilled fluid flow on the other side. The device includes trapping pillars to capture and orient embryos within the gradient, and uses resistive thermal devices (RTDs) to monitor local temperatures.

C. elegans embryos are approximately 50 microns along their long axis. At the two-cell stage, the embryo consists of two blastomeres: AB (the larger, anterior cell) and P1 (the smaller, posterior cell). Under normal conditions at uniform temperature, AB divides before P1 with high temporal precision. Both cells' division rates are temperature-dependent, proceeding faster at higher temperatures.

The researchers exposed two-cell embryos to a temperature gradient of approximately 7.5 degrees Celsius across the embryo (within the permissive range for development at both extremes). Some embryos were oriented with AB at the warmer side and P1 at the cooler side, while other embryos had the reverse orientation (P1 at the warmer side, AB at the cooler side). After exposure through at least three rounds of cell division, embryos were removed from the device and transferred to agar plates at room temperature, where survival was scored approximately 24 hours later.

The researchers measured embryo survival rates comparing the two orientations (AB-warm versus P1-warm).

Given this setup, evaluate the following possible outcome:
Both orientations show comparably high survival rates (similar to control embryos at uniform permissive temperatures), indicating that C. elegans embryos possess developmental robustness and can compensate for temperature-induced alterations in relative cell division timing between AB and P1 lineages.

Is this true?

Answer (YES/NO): NO